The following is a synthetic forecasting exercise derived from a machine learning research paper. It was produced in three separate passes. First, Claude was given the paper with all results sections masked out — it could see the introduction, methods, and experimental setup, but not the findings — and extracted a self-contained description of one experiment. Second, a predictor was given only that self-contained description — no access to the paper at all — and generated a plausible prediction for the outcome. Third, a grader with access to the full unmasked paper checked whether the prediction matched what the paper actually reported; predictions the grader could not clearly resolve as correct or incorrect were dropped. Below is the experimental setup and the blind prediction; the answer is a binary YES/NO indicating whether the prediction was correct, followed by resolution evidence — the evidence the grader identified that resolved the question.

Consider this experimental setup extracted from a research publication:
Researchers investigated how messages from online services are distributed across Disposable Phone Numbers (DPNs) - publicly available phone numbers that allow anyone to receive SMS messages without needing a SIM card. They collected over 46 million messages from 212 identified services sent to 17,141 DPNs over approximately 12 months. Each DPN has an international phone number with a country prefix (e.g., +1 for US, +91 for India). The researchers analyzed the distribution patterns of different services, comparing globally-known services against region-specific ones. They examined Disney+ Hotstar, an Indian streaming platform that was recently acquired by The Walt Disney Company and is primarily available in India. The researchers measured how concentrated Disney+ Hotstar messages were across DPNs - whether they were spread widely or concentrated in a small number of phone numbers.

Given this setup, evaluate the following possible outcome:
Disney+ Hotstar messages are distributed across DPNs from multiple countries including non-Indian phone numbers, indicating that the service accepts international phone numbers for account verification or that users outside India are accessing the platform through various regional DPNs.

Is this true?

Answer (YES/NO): NO